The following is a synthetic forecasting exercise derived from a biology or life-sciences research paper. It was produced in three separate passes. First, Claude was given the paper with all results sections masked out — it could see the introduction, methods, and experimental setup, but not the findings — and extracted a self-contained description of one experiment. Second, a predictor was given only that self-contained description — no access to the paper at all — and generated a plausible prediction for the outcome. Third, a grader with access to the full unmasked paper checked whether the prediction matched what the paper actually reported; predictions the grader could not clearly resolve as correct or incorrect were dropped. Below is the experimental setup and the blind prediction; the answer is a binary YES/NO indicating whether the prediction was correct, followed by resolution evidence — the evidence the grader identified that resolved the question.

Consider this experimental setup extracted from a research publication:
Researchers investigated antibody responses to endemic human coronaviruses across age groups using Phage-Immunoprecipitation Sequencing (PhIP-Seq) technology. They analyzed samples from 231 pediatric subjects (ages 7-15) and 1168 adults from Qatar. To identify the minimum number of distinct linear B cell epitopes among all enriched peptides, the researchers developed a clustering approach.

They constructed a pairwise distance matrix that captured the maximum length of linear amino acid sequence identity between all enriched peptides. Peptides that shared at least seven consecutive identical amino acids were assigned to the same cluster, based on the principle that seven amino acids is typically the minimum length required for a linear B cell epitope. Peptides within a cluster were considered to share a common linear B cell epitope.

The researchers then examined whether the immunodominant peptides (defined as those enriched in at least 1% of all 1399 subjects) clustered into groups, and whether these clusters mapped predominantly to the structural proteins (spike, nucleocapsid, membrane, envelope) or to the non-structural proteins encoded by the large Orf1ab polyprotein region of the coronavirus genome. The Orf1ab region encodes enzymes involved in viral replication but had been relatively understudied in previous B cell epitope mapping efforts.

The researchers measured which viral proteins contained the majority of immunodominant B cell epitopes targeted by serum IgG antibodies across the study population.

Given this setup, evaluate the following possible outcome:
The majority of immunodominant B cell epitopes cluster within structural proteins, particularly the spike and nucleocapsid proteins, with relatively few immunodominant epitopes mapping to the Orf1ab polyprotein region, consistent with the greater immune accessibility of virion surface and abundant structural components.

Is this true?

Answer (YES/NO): NO